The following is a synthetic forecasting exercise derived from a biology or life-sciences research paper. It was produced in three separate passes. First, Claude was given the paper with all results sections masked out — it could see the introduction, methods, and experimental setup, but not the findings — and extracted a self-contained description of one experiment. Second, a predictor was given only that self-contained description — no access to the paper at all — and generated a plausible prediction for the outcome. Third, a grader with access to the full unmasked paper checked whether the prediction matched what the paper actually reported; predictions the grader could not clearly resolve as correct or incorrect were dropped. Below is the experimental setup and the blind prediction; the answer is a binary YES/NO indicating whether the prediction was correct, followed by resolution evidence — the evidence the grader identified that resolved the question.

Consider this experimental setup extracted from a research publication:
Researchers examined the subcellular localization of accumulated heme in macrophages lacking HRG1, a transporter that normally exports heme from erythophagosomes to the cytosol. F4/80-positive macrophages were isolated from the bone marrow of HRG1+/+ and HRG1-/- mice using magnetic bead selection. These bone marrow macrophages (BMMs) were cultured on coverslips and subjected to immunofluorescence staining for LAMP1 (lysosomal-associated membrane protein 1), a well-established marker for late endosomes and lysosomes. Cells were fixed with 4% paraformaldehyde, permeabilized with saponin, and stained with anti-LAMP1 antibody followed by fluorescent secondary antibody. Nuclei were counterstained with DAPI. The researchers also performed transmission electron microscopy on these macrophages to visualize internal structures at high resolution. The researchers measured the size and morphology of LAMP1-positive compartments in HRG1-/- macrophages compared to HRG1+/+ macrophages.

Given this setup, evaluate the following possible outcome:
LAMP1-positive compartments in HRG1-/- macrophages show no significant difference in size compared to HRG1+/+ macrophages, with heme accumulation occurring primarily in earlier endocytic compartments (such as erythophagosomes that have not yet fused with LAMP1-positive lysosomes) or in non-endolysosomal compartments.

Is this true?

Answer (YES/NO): NO